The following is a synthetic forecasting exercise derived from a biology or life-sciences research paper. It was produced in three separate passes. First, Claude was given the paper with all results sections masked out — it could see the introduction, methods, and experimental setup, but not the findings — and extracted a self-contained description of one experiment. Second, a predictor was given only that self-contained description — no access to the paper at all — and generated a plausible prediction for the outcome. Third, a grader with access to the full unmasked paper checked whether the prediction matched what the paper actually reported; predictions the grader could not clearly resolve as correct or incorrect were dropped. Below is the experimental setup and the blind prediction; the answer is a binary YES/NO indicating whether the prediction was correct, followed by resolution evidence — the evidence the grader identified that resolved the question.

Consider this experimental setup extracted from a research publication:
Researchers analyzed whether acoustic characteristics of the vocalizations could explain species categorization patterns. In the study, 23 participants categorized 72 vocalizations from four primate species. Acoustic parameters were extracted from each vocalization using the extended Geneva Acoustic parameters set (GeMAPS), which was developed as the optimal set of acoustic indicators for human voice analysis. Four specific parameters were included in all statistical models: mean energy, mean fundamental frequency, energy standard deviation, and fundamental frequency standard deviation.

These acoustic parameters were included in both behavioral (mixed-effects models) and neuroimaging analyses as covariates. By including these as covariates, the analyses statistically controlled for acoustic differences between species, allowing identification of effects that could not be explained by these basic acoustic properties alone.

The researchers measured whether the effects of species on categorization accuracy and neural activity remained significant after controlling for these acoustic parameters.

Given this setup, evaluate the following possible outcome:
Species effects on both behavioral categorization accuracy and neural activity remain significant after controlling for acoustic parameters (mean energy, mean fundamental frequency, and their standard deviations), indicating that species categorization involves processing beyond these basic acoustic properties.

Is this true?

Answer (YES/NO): YES